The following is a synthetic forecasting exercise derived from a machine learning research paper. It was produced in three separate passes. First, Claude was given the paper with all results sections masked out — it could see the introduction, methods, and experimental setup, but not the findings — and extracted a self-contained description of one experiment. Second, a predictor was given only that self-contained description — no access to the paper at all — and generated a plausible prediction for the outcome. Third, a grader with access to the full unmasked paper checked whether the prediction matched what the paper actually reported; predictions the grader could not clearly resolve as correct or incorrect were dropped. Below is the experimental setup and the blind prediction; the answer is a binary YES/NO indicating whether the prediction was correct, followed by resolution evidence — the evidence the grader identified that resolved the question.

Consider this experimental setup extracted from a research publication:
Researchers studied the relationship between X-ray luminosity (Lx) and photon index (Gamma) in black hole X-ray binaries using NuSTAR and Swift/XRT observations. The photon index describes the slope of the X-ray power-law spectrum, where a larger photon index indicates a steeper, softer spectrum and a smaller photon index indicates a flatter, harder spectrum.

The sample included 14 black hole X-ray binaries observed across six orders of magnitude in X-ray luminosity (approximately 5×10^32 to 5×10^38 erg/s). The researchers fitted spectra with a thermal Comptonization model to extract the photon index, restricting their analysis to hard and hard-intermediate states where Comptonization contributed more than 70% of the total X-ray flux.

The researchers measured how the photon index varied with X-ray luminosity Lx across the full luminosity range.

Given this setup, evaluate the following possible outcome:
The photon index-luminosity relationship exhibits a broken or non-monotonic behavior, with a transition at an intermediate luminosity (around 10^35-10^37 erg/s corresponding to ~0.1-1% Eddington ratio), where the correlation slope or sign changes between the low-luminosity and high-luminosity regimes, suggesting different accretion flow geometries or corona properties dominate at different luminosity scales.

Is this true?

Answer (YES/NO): YES